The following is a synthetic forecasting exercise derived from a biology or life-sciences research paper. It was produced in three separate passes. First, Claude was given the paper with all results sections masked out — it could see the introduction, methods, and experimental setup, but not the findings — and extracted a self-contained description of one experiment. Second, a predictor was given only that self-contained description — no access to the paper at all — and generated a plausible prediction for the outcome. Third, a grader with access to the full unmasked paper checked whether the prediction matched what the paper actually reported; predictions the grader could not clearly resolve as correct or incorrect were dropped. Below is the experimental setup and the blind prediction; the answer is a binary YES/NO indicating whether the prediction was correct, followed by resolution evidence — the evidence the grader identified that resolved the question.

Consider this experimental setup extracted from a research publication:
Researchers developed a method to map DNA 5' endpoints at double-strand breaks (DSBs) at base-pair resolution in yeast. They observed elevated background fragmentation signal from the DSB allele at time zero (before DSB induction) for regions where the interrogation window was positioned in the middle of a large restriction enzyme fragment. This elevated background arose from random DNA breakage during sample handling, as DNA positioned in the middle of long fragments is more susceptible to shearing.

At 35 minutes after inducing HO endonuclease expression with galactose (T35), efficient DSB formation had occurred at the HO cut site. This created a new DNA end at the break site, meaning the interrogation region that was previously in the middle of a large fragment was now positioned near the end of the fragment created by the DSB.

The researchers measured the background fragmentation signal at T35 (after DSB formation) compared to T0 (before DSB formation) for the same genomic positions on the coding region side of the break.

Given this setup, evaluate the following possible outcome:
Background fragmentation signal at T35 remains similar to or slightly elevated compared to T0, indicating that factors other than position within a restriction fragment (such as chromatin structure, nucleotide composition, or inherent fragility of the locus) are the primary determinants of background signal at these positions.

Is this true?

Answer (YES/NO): NO